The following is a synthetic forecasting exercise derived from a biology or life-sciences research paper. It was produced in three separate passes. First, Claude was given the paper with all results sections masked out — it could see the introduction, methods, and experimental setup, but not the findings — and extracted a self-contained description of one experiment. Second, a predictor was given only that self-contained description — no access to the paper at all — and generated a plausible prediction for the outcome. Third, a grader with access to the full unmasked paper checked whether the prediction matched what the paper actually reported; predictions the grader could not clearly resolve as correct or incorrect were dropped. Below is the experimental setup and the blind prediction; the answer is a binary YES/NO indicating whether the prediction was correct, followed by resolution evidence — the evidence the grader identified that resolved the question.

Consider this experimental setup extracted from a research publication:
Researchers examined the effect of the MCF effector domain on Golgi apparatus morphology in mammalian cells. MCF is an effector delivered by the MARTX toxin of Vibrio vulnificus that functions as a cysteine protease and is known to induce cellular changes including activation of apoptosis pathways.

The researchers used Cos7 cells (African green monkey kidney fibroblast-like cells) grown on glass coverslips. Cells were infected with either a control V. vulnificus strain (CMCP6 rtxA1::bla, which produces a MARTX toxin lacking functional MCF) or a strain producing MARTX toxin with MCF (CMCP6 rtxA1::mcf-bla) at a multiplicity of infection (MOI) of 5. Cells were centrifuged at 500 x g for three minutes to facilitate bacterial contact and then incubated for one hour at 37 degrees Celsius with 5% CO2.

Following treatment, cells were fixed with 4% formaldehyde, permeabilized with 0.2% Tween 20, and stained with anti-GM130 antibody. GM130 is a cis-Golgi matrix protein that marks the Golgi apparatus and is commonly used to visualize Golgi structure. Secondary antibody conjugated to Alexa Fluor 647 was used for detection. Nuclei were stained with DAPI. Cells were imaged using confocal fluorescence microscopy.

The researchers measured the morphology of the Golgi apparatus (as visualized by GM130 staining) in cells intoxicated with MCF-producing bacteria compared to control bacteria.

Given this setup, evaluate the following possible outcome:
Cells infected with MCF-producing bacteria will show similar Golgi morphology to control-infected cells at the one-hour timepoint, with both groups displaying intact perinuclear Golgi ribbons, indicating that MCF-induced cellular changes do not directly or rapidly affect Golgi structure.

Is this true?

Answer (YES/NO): NO